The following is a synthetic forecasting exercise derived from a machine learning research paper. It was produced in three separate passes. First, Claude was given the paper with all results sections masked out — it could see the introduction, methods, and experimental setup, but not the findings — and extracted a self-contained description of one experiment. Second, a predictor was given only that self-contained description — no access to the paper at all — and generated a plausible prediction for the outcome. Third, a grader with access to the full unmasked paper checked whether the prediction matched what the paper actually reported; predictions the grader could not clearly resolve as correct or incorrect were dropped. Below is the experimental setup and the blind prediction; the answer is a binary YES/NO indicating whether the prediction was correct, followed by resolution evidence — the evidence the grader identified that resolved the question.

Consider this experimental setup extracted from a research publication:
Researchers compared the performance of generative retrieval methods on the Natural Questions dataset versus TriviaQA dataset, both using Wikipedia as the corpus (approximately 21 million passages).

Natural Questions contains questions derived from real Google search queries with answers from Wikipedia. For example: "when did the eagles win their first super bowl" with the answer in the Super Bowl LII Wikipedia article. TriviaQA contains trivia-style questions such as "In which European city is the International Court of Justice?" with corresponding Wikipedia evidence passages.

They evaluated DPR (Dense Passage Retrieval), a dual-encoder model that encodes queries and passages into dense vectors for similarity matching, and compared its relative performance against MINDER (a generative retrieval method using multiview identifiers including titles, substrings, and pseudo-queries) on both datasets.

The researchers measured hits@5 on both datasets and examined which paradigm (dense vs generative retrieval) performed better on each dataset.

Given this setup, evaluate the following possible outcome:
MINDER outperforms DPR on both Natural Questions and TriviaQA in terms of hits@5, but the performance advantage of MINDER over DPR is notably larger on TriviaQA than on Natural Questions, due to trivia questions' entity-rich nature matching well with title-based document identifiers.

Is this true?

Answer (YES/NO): NO